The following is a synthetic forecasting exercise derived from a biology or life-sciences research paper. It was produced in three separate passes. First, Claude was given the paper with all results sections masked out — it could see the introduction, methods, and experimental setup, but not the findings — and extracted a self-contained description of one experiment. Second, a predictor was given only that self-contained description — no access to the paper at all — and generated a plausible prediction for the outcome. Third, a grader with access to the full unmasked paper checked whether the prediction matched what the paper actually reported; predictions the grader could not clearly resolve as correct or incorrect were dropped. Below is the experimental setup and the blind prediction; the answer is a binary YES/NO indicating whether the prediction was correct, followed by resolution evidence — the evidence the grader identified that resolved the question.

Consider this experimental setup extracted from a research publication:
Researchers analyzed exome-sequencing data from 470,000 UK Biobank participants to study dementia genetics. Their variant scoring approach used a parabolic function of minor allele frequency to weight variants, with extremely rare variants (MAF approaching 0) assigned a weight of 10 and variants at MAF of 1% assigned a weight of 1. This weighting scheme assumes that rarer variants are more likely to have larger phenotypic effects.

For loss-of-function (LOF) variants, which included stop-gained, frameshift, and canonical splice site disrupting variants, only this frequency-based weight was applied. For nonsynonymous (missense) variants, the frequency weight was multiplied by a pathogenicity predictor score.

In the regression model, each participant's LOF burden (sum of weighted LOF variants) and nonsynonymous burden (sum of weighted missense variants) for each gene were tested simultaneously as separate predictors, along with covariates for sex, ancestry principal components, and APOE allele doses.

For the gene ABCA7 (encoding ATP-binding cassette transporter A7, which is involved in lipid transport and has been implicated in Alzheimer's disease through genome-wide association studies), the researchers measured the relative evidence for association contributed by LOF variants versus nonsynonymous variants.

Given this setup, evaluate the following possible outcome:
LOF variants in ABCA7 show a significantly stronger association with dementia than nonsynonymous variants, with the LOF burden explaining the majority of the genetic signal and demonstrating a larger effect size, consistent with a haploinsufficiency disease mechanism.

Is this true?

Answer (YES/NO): NO